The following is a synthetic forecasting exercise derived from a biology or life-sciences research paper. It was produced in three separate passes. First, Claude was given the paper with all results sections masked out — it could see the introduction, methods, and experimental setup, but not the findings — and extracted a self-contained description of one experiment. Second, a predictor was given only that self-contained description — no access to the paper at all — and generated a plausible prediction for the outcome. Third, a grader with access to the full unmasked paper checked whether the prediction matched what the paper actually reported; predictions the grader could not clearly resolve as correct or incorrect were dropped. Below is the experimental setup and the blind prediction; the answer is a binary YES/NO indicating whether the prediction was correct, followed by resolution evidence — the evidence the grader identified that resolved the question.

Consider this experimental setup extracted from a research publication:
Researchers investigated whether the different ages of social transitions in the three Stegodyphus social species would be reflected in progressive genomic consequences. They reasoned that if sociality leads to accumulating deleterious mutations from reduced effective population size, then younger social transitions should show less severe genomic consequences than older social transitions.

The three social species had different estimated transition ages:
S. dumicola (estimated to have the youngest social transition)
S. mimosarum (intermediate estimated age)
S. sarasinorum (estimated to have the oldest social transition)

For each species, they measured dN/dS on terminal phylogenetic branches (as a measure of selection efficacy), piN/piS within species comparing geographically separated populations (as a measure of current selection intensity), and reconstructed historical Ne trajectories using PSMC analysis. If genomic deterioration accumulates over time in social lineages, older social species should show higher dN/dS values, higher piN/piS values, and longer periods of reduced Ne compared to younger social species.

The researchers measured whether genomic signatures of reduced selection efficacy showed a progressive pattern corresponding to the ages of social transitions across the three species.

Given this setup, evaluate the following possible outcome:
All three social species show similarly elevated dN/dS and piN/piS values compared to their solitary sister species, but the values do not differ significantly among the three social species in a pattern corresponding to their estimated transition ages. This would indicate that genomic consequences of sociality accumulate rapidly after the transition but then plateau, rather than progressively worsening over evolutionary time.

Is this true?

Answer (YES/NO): YES